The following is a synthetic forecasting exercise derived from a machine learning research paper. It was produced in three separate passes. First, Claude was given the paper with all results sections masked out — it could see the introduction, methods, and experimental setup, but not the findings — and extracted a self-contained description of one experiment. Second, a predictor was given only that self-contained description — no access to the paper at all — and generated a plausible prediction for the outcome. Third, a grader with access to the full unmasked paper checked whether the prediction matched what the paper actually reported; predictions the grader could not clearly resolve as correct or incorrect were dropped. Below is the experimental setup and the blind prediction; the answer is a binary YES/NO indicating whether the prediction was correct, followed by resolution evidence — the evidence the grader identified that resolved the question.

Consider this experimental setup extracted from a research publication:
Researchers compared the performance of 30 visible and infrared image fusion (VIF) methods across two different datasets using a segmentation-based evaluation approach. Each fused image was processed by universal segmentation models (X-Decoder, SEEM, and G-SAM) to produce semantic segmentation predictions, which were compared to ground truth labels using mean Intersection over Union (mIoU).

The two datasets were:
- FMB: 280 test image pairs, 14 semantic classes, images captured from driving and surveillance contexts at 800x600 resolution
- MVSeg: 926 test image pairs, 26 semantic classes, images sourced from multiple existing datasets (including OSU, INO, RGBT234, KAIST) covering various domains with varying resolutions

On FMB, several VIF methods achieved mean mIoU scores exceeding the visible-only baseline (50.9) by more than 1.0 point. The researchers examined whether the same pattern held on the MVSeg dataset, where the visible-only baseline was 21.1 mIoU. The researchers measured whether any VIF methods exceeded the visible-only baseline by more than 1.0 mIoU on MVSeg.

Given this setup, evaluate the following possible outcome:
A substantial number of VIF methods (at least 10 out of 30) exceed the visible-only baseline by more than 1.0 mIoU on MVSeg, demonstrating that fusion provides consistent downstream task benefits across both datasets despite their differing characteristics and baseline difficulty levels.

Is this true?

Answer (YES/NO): NO